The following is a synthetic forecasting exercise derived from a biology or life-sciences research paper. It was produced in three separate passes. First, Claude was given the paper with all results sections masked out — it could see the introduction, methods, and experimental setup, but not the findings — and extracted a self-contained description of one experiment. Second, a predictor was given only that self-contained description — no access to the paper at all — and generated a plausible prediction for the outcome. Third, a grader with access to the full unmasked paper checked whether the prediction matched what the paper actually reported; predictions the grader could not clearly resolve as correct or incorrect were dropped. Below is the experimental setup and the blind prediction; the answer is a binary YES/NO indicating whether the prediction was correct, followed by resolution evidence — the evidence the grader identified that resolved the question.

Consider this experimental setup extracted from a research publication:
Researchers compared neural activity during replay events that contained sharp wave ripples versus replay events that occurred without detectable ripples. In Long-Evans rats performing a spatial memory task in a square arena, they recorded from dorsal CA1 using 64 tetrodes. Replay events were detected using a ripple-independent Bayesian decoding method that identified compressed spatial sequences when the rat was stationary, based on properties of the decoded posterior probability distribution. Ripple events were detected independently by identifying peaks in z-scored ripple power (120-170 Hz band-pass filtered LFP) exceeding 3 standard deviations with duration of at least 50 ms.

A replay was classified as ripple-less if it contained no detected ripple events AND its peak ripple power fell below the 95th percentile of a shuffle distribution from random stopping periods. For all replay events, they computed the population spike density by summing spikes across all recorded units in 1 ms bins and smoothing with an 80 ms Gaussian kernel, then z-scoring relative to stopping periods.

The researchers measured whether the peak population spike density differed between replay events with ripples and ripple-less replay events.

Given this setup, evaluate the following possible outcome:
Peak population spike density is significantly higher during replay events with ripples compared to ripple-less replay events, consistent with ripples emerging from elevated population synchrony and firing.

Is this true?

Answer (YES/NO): YES